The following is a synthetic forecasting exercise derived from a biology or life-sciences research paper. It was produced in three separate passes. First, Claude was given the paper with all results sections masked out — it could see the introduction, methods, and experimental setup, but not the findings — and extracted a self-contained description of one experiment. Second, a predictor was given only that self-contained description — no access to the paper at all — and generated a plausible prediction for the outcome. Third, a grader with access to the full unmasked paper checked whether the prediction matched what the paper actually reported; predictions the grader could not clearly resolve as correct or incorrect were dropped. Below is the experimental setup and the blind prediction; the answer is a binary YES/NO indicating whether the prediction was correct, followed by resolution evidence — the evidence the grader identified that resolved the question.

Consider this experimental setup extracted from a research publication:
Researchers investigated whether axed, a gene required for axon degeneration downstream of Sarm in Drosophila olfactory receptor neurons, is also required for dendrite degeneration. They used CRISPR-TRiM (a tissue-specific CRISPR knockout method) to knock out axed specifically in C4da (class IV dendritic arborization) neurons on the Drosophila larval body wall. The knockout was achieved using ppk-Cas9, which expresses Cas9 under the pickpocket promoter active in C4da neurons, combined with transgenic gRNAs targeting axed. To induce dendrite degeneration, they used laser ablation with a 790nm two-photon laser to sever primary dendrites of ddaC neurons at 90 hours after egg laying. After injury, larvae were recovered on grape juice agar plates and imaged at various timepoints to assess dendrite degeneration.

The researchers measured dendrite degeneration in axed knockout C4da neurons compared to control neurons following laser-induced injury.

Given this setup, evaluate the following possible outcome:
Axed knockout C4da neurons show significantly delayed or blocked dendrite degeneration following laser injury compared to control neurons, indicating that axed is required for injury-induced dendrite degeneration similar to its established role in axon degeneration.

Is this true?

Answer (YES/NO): NO